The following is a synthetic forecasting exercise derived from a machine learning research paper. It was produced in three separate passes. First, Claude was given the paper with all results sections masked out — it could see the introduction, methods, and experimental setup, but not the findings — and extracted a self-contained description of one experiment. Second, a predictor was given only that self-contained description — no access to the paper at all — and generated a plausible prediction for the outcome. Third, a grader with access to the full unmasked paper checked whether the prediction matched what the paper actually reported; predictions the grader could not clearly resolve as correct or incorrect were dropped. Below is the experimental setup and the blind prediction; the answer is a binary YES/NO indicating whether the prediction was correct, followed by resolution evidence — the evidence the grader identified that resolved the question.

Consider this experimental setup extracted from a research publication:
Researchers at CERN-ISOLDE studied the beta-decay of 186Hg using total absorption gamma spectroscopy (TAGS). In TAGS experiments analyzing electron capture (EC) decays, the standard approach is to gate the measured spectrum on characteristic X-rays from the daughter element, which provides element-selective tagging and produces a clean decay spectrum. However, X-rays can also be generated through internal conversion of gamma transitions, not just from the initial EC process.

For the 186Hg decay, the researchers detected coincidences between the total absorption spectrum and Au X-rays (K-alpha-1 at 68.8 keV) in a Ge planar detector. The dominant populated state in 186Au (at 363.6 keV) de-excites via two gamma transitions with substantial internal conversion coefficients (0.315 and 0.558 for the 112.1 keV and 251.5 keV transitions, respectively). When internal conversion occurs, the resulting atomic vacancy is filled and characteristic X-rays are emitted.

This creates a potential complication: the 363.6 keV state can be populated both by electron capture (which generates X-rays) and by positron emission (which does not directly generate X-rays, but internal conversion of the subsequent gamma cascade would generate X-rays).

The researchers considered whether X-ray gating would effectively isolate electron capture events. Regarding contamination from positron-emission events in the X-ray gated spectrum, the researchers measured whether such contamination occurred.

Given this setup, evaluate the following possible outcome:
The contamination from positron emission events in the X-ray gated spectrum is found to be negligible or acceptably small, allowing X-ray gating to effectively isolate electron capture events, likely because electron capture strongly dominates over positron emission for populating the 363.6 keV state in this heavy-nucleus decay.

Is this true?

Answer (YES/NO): NO